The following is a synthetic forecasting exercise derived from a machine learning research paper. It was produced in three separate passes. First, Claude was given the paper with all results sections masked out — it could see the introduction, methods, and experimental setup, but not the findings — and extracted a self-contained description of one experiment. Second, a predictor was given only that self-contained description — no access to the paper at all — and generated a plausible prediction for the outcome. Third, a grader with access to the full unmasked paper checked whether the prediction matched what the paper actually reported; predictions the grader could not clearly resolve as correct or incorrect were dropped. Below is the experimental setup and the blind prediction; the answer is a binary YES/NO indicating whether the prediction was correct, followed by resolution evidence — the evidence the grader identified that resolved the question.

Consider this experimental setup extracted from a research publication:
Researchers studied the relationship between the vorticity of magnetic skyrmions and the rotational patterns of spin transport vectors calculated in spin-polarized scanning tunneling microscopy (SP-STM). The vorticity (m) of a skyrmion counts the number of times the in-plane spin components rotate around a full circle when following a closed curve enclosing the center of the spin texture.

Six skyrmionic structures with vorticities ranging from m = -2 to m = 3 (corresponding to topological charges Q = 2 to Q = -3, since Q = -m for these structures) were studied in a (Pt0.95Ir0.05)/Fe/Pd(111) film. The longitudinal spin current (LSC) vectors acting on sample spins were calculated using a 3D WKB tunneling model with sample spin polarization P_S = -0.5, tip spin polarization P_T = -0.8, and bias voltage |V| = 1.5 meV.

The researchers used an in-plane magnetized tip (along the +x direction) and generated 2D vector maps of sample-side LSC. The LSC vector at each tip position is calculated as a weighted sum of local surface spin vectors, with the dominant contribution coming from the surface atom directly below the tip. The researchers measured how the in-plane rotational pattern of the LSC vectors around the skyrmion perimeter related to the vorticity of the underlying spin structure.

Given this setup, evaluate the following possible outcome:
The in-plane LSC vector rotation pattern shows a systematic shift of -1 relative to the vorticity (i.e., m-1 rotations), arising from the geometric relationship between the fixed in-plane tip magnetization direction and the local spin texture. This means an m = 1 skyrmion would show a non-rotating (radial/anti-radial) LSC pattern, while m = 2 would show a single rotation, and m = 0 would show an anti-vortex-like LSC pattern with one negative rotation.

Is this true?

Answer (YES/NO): NO